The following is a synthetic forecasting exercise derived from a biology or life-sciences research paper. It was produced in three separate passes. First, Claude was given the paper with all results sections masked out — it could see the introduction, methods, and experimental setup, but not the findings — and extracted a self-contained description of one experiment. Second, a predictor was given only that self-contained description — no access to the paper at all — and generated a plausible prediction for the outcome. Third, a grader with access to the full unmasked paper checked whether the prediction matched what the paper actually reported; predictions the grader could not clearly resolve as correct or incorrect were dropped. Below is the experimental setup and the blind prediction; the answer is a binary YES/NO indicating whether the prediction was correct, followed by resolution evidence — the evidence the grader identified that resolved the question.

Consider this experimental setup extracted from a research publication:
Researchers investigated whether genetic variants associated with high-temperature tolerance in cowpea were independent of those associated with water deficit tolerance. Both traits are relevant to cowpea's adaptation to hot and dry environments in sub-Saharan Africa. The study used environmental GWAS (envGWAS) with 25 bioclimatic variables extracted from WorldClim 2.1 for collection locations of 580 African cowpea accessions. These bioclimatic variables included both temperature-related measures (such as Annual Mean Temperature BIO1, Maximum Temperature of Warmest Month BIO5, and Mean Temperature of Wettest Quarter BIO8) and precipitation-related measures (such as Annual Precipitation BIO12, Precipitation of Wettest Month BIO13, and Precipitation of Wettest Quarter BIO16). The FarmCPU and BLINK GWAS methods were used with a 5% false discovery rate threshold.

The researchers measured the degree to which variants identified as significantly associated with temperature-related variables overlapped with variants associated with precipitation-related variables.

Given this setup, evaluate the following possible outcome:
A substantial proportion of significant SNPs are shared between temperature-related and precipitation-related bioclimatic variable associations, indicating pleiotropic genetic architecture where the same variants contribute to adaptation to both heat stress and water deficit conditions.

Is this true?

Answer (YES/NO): YES